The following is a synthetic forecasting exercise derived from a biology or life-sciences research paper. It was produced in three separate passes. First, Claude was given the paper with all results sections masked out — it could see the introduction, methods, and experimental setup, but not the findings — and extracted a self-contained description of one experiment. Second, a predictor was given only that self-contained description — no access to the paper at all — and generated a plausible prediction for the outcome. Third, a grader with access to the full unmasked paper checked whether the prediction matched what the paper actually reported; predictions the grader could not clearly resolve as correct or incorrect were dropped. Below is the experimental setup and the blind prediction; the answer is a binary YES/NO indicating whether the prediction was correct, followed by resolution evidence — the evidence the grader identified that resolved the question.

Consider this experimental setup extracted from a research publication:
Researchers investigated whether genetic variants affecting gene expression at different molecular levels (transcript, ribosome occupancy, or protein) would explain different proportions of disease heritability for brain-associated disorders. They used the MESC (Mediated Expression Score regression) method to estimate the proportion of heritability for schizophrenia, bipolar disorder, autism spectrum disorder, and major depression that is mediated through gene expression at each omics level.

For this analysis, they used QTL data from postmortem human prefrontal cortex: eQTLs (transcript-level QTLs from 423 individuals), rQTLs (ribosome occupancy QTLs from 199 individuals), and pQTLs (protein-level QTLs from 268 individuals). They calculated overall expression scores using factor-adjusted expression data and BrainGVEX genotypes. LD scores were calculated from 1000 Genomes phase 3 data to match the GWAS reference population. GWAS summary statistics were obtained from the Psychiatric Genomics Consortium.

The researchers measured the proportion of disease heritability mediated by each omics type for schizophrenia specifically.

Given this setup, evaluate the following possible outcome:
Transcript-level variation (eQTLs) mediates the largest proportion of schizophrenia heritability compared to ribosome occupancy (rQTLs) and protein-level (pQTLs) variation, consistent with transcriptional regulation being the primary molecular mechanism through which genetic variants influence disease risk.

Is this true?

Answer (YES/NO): YES